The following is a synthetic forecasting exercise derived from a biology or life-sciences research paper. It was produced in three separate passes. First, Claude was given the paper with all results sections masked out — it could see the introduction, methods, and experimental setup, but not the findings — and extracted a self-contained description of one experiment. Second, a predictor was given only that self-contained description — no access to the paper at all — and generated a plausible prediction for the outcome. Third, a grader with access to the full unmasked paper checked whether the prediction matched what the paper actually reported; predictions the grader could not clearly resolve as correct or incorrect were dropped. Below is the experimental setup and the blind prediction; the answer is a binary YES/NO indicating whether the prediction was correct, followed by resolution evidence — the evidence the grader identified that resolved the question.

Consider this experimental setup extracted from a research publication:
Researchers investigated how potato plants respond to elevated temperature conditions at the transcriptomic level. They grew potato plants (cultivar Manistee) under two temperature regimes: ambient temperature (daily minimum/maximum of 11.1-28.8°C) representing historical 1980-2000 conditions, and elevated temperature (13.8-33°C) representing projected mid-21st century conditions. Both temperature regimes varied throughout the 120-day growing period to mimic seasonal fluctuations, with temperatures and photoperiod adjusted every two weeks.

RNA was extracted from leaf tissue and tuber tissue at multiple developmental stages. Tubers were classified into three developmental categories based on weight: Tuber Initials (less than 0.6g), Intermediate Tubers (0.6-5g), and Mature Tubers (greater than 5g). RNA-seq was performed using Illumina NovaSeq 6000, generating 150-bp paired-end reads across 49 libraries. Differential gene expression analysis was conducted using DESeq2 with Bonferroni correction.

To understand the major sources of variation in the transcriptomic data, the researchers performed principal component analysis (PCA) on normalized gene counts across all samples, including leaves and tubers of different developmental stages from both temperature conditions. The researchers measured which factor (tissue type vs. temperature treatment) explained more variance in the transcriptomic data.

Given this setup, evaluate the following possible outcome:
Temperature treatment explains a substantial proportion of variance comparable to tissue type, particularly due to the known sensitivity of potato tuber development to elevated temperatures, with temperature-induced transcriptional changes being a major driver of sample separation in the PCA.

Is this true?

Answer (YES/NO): NO